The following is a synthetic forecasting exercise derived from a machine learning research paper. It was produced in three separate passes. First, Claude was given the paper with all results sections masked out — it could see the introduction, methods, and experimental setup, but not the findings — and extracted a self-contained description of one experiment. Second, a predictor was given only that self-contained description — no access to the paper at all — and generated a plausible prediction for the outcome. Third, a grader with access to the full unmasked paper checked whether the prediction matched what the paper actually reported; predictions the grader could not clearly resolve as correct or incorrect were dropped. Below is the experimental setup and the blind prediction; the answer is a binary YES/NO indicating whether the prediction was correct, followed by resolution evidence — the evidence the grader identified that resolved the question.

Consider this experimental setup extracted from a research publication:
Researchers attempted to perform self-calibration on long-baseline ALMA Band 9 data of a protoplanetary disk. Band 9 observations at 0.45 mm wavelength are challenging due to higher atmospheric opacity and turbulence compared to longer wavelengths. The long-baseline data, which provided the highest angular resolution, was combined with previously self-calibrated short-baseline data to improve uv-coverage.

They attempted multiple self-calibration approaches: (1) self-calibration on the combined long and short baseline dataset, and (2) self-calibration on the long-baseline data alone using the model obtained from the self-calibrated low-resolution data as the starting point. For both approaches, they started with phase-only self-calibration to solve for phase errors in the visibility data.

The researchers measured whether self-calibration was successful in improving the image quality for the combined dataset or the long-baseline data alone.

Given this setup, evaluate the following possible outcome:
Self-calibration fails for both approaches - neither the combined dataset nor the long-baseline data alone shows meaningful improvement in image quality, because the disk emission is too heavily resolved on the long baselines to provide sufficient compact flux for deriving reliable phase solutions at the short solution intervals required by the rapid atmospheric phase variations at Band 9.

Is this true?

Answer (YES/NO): YES